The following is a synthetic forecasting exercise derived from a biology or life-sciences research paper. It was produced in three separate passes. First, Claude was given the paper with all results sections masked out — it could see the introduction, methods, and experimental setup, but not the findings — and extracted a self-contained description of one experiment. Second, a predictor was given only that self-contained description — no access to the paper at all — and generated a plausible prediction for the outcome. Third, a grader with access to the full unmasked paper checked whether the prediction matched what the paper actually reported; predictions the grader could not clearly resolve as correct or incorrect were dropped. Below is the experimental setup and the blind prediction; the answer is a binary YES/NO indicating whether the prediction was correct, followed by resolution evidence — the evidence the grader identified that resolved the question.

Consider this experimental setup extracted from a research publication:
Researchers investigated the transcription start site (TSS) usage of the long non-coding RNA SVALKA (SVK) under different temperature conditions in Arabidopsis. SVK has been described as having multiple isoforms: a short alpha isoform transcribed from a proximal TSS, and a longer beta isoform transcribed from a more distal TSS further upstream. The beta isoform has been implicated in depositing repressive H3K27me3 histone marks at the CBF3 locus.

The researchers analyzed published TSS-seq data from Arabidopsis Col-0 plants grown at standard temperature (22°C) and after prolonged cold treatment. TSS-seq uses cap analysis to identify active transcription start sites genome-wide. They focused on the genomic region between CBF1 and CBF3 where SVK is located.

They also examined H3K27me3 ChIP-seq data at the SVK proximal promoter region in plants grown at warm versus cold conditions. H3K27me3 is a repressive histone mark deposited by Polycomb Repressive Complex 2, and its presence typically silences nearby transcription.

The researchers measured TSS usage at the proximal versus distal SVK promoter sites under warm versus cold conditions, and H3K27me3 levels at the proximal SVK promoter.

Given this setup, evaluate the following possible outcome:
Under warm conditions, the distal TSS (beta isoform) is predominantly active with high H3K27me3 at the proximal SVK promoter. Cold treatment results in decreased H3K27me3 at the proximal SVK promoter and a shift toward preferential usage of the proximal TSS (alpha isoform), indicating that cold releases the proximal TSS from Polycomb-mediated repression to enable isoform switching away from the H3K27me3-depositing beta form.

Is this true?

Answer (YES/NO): NO